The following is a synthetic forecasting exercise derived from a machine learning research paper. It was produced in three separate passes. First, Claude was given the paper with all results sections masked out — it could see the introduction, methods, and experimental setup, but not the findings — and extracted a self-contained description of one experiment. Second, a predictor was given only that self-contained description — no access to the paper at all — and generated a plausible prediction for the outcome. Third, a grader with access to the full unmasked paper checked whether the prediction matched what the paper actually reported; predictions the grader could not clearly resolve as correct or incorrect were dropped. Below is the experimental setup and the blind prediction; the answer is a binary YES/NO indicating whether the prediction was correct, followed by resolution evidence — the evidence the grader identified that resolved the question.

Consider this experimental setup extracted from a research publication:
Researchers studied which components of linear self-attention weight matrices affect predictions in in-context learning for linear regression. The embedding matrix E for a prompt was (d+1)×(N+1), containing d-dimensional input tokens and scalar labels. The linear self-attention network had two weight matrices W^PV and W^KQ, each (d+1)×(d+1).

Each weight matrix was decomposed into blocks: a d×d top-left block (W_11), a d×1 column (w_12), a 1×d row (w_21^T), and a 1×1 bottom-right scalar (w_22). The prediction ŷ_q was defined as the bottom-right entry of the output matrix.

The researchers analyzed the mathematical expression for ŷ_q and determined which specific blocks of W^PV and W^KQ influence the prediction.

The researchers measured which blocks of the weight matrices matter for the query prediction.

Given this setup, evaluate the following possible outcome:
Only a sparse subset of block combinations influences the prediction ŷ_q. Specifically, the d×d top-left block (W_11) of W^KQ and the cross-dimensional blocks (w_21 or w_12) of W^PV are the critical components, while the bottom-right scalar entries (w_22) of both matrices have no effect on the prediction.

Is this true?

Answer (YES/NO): NO